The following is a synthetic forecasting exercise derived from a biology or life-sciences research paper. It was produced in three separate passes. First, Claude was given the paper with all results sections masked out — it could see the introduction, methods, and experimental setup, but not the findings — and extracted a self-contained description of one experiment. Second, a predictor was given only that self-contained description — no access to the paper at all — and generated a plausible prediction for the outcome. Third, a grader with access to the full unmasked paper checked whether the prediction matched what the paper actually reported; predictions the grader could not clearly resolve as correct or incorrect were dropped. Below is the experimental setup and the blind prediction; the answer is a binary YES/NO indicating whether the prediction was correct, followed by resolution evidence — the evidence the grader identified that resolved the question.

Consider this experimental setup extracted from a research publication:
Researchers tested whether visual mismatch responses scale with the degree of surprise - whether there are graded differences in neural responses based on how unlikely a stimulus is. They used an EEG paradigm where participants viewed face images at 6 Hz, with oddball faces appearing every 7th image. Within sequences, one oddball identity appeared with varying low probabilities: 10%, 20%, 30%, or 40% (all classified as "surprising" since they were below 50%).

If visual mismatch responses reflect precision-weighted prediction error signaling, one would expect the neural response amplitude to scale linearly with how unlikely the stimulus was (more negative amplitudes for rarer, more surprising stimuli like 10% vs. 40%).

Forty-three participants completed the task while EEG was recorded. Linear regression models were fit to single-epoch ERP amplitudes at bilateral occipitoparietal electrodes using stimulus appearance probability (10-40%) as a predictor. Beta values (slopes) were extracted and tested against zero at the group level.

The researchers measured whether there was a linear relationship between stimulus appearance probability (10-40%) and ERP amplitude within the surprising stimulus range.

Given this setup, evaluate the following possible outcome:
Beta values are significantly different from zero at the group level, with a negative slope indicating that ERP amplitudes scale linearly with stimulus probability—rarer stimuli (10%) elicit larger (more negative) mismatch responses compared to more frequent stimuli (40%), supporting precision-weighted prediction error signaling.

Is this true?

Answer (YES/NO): NO